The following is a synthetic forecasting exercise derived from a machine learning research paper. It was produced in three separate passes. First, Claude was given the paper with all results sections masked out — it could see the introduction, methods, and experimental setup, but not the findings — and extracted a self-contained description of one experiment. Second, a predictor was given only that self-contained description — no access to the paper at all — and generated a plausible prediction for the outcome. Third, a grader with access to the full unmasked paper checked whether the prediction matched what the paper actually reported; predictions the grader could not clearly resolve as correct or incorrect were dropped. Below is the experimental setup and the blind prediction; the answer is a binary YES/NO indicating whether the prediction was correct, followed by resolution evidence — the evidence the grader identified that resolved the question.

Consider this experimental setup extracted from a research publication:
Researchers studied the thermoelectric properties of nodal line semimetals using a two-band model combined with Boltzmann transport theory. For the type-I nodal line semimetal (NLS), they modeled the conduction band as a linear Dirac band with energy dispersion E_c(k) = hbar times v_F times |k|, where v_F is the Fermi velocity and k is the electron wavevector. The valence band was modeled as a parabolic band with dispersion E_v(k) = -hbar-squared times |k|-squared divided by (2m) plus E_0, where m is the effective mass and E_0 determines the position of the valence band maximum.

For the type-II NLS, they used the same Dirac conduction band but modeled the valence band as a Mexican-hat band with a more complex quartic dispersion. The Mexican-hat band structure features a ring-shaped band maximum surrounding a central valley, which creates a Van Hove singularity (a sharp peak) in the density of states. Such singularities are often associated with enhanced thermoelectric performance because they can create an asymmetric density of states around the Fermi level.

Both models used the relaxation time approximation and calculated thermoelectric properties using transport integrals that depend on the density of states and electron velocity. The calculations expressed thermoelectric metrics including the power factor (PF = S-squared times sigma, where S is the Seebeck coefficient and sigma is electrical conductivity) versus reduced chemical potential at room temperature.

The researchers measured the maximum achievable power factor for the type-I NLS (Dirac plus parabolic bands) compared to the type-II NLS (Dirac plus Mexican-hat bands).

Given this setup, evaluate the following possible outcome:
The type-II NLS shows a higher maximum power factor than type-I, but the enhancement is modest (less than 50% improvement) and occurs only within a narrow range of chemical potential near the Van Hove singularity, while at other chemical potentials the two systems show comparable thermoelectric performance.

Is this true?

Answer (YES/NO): NO